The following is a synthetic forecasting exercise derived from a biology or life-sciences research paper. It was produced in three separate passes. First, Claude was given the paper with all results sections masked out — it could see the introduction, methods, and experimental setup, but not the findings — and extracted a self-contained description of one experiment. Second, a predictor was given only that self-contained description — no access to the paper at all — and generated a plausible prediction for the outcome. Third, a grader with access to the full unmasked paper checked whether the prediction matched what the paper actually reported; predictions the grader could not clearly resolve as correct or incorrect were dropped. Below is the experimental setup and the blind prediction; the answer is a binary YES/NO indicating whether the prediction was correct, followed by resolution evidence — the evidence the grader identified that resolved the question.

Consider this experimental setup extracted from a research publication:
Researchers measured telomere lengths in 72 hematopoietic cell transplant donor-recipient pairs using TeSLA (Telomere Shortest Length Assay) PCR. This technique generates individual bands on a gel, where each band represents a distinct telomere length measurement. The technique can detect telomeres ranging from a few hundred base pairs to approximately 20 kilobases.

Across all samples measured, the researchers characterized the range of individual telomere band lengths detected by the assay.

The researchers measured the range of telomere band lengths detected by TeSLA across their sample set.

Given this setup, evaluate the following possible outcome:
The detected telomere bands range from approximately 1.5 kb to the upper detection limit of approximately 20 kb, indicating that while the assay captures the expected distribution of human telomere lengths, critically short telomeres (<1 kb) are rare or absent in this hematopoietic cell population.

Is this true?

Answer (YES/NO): NO